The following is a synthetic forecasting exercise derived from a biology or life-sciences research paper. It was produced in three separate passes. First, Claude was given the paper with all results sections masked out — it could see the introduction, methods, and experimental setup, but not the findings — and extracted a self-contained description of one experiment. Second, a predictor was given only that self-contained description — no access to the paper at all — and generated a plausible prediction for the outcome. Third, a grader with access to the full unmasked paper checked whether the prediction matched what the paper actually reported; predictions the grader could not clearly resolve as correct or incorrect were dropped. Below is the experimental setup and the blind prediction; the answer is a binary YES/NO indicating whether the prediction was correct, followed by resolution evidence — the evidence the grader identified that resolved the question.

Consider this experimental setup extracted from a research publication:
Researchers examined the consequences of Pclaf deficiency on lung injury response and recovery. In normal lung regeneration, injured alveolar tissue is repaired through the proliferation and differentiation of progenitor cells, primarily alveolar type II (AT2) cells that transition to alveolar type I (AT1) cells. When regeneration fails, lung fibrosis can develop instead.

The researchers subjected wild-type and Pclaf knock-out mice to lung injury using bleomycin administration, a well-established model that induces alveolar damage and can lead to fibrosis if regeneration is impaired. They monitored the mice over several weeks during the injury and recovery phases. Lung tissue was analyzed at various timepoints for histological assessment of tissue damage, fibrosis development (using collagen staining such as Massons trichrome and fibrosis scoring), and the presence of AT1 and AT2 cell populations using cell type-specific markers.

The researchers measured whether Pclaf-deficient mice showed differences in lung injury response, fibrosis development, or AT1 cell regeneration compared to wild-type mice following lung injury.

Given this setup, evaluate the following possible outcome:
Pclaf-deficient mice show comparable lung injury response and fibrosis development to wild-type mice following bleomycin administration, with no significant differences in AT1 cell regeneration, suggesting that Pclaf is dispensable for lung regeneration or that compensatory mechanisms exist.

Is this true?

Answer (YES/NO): NO